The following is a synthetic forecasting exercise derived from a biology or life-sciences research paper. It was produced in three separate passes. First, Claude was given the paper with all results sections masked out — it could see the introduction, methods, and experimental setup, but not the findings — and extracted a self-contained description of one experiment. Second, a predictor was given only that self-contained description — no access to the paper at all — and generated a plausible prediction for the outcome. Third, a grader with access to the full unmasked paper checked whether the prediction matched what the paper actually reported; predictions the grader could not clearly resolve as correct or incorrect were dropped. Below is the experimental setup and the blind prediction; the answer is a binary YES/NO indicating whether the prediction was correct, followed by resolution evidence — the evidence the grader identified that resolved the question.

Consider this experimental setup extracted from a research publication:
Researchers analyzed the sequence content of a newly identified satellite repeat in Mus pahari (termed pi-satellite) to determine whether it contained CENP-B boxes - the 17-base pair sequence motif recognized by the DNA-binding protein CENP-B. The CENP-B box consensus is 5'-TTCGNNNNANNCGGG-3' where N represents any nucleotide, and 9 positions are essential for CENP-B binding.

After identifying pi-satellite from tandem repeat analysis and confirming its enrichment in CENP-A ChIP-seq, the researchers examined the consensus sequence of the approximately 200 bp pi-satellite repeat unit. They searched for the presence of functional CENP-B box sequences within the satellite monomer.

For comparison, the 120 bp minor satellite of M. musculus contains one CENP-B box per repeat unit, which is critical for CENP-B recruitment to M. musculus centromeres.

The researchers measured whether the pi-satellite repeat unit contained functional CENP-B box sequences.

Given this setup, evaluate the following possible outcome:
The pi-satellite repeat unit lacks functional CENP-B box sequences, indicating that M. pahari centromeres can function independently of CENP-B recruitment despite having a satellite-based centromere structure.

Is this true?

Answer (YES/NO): NO